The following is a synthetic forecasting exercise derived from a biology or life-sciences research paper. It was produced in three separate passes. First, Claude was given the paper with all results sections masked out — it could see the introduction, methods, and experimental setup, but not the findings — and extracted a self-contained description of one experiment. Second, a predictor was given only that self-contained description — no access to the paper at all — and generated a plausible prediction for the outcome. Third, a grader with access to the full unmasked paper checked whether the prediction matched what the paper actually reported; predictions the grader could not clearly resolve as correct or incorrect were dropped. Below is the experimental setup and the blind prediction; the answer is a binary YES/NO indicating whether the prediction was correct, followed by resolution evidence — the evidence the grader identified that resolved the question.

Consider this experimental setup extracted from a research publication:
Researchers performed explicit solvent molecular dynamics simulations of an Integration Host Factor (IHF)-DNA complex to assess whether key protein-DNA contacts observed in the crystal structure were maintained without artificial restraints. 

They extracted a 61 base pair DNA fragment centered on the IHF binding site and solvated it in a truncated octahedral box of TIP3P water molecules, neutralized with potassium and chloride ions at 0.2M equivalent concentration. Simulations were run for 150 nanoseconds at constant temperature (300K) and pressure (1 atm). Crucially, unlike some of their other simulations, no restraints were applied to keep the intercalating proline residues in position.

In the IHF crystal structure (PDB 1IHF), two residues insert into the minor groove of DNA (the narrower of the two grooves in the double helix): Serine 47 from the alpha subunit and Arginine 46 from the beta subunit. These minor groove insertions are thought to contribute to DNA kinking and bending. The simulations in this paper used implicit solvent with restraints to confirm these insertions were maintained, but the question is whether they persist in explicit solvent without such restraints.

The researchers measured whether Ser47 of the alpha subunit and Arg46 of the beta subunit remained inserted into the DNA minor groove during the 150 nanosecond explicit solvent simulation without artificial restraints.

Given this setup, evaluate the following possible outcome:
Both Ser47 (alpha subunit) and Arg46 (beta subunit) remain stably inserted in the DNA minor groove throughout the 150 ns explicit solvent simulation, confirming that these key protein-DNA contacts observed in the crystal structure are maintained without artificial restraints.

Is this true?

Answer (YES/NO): YES